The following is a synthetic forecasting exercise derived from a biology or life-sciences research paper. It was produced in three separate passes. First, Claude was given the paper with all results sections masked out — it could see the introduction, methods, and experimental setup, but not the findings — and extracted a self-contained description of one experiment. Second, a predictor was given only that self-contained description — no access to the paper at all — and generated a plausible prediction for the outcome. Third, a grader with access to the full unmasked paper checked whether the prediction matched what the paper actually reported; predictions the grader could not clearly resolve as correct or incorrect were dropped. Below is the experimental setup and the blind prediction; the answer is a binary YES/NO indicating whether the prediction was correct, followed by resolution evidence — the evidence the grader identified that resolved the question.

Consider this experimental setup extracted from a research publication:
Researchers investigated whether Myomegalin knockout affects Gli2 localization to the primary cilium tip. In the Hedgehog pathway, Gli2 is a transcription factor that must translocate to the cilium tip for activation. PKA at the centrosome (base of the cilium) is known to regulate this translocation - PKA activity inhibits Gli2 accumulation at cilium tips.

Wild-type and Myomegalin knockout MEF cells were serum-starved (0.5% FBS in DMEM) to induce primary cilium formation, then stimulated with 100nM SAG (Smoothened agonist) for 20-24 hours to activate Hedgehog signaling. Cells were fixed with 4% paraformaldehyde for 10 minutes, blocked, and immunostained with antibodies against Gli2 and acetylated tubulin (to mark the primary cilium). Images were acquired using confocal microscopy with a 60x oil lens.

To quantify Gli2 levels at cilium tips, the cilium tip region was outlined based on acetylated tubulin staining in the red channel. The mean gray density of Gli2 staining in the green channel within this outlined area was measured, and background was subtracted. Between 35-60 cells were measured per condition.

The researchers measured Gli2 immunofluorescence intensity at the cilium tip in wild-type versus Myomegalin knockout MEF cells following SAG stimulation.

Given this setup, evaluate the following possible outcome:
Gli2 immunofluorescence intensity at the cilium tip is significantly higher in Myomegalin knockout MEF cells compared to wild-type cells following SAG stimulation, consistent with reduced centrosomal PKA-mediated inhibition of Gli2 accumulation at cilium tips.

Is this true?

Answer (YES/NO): NO